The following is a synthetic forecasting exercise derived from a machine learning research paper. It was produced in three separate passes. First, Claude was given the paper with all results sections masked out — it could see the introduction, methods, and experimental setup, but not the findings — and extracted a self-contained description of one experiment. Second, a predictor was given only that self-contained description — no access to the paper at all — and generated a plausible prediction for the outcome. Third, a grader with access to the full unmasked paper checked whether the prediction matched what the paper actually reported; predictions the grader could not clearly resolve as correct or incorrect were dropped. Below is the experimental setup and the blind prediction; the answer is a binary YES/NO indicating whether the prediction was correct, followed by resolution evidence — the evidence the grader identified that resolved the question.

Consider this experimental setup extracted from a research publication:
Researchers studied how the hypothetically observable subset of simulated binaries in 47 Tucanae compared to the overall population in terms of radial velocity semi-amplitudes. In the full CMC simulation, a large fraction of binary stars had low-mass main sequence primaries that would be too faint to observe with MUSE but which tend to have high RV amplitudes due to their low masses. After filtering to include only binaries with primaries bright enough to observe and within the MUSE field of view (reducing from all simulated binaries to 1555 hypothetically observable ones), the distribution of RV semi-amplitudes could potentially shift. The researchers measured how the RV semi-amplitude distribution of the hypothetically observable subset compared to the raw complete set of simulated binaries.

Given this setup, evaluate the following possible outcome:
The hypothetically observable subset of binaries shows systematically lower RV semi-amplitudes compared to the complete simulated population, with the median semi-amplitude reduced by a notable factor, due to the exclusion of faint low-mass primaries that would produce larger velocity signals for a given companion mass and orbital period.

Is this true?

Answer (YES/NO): NO